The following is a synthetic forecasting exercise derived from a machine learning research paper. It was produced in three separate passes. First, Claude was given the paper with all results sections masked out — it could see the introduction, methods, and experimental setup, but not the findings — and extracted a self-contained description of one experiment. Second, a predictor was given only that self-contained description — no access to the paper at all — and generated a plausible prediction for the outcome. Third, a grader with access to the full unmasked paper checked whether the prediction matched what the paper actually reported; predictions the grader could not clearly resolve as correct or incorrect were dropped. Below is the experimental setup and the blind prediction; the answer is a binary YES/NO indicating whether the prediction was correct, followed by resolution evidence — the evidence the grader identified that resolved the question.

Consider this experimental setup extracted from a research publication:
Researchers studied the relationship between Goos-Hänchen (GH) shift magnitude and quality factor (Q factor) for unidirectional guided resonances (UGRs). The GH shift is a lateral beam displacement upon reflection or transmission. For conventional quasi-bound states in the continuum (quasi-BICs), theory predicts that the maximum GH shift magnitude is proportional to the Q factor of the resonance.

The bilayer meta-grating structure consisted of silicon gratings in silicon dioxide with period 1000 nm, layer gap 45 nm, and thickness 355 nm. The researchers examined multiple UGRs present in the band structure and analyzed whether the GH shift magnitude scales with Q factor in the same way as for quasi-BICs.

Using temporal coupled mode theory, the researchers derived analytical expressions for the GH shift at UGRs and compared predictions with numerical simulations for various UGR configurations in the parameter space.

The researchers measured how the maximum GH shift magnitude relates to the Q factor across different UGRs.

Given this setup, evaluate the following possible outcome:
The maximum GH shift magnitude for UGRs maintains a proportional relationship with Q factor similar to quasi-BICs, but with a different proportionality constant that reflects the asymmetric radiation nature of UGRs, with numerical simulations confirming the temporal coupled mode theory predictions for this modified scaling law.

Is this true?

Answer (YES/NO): NO